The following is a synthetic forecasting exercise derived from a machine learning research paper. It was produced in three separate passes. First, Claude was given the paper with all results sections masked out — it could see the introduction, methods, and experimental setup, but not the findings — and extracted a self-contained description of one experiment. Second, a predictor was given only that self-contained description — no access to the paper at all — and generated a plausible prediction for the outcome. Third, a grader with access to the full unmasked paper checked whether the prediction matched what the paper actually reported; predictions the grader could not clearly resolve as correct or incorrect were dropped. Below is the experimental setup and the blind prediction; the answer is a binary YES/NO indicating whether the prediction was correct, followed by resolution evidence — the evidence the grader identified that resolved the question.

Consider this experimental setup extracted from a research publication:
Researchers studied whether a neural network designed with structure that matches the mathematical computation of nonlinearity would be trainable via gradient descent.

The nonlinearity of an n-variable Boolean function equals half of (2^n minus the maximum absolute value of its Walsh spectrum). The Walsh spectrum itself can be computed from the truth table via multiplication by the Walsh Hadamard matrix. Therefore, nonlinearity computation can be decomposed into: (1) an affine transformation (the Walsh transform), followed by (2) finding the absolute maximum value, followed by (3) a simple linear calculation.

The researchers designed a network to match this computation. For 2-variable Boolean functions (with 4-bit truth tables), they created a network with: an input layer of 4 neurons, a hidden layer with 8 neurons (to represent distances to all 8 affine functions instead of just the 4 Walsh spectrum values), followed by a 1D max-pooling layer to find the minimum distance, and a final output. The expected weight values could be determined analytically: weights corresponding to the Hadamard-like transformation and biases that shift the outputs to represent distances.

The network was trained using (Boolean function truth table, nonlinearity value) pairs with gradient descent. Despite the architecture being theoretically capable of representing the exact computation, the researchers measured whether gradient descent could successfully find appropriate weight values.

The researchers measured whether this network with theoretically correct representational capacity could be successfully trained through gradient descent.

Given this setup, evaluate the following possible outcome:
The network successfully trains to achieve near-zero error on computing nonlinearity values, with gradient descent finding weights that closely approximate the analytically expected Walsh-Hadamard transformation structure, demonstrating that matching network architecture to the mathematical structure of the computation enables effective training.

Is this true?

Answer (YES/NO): NO